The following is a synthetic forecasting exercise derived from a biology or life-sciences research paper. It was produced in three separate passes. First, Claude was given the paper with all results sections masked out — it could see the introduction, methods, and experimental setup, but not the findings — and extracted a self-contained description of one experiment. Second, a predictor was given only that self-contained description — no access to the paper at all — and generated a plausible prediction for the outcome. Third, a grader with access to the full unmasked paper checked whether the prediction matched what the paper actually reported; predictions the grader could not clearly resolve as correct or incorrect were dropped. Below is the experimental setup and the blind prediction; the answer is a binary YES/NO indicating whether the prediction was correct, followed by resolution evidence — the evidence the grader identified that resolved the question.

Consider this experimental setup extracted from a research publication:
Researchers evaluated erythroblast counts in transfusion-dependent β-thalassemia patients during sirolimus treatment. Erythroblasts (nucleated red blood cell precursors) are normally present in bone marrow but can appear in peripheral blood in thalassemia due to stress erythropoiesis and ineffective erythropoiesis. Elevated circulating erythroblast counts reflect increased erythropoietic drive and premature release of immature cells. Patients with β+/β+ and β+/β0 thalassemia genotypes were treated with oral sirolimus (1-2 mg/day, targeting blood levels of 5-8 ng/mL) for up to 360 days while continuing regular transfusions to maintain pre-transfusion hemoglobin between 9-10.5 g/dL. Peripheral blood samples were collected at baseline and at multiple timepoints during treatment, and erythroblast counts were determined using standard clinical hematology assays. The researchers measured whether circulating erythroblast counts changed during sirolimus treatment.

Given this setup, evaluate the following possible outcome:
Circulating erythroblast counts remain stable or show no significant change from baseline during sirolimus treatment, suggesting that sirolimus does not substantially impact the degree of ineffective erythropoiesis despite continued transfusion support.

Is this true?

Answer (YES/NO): YES